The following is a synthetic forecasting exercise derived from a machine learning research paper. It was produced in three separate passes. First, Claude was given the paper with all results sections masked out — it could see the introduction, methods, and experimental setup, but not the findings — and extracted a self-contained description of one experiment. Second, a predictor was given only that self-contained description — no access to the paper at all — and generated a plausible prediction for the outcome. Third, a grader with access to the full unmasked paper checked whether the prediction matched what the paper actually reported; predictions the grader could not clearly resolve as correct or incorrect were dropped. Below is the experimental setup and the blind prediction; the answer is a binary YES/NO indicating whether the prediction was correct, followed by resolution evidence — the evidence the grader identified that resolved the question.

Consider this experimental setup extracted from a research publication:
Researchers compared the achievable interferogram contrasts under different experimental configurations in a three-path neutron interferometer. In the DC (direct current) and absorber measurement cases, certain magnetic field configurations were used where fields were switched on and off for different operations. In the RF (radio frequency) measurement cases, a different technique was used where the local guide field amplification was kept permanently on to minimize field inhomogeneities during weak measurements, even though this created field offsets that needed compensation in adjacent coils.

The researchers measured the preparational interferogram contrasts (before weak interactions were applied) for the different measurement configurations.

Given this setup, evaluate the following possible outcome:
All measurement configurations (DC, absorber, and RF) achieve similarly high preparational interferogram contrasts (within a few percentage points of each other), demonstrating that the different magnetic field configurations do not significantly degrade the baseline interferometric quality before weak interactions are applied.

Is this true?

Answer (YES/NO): NO